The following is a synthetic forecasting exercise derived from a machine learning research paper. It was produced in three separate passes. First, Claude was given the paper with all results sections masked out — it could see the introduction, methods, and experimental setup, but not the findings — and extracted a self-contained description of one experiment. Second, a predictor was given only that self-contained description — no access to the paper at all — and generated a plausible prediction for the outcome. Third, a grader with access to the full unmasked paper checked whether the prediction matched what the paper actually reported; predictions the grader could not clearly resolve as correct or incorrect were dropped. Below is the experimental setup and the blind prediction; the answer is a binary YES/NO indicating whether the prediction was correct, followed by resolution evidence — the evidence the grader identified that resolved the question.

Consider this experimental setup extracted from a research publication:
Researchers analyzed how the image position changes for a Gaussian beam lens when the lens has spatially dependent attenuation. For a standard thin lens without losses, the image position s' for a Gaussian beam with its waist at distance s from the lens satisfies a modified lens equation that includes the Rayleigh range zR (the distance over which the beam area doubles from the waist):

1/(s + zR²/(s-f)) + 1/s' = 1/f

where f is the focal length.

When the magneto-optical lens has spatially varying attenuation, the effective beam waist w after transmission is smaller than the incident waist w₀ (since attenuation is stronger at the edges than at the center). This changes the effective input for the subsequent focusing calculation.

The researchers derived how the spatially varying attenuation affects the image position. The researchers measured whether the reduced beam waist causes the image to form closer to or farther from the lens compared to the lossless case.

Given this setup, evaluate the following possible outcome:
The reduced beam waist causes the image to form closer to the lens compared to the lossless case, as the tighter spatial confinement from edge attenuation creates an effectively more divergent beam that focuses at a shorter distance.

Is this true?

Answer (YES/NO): YES